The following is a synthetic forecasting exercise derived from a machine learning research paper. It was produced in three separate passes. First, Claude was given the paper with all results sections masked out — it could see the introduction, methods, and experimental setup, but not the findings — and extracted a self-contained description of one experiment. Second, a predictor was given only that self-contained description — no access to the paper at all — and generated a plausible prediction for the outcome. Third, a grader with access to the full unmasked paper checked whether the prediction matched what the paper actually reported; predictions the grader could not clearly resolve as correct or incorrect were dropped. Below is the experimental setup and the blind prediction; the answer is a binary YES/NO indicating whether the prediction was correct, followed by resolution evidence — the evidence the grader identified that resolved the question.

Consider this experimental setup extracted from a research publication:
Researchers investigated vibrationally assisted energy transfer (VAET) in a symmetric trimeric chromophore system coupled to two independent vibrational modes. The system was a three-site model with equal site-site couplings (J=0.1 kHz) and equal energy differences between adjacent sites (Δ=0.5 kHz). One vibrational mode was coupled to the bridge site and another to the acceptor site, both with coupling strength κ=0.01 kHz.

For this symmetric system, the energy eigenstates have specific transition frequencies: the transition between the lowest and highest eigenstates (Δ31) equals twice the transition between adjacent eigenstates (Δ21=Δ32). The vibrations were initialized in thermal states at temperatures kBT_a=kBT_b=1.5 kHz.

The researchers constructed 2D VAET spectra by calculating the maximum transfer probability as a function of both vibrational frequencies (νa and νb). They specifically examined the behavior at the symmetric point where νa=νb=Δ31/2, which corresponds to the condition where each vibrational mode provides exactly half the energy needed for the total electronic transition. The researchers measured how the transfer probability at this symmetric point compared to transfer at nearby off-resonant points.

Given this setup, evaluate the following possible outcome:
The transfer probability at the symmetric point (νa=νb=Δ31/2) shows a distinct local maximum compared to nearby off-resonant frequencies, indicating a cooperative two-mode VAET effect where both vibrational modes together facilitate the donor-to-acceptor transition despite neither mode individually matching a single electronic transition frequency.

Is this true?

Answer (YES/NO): NO